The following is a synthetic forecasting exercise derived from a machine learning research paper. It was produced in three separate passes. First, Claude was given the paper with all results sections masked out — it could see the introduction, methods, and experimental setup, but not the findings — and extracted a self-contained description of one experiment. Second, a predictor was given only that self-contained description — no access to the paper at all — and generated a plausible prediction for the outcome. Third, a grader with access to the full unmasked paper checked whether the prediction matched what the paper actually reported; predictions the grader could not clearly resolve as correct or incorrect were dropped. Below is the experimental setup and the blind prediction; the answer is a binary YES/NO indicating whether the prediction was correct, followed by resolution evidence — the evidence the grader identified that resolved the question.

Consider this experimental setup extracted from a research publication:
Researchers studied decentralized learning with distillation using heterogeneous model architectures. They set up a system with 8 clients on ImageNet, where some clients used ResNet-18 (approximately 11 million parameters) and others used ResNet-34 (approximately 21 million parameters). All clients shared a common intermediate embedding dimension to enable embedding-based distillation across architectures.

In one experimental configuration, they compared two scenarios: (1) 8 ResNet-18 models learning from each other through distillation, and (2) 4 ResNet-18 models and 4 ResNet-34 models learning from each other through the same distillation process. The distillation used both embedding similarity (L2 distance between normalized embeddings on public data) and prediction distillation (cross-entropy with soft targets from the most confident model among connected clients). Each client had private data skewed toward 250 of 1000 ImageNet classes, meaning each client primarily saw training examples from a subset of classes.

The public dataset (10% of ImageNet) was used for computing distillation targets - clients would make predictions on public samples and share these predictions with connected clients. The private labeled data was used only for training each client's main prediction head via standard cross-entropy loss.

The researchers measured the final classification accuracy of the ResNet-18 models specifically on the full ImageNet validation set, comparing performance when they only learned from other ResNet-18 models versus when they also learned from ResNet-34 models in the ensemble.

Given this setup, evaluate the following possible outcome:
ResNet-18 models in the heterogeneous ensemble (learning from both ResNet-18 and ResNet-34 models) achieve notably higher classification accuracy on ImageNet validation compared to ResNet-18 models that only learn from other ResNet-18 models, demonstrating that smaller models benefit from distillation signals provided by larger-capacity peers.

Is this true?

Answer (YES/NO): NO